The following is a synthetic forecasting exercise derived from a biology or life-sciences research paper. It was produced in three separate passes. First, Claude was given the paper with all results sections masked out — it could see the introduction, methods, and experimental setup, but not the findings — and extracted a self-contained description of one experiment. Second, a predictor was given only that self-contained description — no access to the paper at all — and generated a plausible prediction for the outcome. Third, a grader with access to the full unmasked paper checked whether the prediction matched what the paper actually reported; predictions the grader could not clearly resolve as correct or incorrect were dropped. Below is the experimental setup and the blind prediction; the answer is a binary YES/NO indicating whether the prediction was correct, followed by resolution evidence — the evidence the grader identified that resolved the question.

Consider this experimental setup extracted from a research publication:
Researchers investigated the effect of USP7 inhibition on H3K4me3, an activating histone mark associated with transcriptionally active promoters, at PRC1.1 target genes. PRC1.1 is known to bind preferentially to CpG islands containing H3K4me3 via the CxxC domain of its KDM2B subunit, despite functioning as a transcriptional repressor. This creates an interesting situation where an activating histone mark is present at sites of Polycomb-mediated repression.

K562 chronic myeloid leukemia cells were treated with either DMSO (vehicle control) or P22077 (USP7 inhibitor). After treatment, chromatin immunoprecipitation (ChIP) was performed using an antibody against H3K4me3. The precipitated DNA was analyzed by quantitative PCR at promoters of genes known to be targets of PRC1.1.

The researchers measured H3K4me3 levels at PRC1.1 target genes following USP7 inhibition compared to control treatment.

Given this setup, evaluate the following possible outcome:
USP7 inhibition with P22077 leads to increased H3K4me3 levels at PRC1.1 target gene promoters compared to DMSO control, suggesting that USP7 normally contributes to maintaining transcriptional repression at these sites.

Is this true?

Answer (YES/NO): NO